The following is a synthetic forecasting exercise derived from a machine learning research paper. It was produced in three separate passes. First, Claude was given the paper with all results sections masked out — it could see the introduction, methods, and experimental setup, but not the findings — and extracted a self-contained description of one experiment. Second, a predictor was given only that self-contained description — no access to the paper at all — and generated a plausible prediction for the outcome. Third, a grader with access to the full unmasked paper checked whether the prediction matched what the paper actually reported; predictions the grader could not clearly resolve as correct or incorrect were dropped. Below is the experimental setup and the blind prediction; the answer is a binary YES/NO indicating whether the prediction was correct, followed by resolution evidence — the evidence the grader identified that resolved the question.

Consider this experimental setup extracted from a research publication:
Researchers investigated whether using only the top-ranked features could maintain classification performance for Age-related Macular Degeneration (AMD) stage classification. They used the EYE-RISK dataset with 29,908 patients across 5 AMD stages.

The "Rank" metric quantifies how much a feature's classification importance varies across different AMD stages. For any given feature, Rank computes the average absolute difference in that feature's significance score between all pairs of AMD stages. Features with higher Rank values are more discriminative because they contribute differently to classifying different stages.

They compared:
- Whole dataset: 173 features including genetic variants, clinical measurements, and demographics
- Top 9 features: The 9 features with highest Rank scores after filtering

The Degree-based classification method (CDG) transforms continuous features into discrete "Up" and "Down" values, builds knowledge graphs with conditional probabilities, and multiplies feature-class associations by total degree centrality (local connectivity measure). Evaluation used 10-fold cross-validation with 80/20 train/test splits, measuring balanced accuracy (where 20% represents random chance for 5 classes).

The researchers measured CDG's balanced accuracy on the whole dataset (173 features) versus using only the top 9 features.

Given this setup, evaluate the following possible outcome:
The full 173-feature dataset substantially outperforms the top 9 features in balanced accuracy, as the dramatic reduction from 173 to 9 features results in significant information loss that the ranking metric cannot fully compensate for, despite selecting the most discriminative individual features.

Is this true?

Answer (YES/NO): NO